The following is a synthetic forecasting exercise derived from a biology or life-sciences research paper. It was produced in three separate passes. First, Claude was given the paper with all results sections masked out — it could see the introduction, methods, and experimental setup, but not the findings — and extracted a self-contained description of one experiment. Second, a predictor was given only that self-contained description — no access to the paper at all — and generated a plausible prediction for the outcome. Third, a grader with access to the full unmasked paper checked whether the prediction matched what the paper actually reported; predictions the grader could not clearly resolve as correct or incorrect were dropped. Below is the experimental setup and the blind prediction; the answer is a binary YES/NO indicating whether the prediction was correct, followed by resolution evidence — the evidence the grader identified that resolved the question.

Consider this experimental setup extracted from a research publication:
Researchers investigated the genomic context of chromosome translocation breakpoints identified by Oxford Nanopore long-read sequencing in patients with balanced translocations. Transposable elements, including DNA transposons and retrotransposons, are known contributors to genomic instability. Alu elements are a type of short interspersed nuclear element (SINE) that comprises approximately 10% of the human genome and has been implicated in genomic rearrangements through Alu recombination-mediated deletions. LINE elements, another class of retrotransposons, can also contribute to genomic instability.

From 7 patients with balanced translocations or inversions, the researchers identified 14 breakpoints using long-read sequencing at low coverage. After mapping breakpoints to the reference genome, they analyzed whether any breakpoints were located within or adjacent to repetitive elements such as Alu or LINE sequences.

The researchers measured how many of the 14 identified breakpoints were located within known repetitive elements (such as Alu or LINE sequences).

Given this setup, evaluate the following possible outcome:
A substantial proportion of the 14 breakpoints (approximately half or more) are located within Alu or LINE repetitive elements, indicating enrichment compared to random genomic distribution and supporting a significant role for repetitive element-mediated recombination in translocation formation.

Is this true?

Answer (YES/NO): NO